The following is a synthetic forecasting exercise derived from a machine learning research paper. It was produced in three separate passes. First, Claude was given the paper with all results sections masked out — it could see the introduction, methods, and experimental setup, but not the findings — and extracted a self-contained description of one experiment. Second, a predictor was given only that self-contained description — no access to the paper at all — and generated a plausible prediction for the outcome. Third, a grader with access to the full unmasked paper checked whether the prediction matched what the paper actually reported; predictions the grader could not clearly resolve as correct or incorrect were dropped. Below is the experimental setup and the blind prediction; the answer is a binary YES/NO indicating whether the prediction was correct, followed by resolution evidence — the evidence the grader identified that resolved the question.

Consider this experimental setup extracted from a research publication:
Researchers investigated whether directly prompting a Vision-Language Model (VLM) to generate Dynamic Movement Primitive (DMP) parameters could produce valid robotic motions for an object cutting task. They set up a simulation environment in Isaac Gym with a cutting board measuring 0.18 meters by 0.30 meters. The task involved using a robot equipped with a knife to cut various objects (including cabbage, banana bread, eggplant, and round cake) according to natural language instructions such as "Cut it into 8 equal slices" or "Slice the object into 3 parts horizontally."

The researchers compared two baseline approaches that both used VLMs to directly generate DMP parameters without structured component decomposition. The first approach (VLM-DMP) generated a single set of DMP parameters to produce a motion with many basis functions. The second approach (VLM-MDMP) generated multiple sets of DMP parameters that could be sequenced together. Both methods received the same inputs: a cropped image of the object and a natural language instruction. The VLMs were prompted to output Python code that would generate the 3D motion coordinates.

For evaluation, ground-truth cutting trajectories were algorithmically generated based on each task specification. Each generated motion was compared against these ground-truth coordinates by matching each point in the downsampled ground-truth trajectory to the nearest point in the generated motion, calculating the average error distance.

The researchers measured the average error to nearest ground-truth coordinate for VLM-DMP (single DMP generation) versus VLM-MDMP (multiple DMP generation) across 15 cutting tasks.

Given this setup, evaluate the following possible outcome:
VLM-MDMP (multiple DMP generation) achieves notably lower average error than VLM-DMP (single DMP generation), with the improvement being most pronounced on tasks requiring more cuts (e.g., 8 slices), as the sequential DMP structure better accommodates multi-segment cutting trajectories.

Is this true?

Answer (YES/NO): NO